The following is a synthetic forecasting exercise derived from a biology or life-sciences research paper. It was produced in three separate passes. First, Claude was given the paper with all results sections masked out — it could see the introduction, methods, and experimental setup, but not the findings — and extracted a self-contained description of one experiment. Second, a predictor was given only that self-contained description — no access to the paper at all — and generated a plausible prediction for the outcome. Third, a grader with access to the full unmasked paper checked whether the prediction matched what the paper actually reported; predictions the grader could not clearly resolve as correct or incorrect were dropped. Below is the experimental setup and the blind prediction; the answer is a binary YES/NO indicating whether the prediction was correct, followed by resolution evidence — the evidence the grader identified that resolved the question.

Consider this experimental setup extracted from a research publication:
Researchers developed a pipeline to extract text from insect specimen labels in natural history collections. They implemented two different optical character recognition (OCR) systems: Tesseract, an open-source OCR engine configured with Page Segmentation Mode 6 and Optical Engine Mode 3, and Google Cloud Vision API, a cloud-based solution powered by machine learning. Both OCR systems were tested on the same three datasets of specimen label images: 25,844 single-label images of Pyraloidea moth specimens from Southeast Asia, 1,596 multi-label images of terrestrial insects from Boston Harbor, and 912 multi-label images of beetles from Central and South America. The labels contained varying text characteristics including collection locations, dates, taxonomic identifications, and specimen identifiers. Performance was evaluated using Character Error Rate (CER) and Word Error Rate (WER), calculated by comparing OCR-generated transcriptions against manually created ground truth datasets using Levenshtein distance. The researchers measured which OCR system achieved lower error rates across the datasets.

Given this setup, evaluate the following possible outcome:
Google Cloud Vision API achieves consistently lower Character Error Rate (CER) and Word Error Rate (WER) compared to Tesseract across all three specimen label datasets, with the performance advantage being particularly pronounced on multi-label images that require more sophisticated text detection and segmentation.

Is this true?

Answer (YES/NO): NO